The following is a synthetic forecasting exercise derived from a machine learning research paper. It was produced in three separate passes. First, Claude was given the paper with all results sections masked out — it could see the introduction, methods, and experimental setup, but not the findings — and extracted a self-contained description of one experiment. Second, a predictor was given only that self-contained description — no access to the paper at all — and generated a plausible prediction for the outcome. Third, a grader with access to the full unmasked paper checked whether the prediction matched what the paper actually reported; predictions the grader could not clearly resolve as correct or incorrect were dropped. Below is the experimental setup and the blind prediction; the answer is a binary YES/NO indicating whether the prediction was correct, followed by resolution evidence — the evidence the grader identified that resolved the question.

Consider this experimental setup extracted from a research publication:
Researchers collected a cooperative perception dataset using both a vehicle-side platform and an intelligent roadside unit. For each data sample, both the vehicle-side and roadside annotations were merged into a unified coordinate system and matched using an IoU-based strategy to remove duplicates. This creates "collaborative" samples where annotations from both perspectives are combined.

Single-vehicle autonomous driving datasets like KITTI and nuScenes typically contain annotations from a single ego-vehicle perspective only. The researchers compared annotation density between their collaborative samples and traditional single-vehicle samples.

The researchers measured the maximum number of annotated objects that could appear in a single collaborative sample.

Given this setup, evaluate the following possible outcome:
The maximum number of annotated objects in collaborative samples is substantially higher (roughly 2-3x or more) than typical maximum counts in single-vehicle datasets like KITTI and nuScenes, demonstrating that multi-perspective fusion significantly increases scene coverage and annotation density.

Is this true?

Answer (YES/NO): YES